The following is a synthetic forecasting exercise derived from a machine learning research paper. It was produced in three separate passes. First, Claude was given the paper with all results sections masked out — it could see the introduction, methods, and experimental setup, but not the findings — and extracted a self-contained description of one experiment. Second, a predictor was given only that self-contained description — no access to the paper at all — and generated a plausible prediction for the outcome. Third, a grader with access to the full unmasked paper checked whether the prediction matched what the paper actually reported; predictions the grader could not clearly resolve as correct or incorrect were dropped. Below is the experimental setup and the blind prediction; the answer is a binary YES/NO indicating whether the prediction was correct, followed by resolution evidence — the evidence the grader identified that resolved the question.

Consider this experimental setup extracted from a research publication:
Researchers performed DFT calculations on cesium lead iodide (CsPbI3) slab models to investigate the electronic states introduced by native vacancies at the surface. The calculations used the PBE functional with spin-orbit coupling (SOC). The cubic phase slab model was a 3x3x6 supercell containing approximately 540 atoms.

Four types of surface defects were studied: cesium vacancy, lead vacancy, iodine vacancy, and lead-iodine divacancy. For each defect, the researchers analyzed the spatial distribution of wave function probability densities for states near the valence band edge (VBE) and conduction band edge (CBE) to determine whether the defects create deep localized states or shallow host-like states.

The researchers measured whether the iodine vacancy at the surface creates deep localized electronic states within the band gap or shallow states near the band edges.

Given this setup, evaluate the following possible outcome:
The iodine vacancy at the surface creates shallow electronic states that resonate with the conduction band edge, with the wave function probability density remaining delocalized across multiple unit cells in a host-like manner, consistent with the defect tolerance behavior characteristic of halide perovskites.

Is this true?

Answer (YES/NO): YES